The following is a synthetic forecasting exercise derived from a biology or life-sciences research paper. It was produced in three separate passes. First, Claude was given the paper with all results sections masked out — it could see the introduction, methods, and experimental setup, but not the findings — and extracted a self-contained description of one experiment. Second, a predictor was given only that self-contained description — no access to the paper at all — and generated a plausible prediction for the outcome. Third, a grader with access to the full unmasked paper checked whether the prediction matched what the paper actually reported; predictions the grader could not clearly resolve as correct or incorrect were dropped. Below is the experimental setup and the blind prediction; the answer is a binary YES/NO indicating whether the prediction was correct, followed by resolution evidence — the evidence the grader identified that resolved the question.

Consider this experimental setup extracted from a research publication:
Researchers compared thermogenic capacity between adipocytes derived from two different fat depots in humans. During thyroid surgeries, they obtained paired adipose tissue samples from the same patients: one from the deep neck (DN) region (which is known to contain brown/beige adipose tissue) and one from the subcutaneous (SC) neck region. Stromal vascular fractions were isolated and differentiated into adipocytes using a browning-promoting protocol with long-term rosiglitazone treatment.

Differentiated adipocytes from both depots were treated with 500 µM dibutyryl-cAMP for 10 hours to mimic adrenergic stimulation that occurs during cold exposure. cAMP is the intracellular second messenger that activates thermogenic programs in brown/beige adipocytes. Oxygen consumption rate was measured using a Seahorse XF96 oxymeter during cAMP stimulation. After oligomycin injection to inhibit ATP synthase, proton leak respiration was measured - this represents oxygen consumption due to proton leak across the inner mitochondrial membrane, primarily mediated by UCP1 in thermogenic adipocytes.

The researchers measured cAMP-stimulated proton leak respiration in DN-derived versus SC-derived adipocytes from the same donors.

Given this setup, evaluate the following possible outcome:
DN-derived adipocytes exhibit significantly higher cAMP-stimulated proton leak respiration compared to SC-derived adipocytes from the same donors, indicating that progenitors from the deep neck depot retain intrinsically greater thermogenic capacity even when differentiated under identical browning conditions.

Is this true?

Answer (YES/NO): YES